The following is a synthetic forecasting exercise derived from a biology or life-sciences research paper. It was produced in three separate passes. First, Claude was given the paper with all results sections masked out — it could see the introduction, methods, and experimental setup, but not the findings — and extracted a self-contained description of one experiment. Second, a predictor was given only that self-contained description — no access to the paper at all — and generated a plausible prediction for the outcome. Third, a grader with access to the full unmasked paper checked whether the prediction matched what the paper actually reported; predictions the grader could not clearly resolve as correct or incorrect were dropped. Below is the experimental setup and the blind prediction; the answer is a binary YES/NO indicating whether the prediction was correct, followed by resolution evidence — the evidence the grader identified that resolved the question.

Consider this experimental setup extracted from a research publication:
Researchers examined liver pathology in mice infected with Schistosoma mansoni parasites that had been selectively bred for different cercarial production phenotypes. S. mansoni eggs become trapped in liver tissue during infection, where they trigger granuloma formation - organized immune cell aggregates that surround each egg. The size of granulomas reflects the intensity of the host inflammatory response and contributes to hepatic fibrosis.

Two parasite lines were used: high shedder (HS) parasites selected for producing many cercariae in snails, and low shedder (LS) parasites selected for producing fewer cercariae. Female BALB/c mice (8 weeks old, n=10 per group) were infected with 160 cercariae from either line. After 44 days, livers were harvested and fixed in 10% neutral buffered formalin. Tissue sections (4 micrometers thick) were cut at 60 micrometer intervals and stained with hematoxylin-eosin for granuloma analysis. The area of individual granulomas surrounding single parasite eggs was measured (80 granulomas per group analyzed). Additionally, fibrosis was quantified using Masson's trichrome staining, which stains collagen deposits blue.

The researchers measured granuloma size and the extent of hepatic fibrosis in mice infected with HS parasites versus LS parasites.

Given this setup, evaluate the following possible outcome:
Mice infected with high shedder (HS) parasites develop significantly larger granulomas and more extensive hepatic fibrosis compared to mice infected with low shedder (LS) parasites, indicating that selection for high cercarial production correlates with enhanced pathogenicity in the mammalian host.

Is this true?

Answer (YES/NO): YES